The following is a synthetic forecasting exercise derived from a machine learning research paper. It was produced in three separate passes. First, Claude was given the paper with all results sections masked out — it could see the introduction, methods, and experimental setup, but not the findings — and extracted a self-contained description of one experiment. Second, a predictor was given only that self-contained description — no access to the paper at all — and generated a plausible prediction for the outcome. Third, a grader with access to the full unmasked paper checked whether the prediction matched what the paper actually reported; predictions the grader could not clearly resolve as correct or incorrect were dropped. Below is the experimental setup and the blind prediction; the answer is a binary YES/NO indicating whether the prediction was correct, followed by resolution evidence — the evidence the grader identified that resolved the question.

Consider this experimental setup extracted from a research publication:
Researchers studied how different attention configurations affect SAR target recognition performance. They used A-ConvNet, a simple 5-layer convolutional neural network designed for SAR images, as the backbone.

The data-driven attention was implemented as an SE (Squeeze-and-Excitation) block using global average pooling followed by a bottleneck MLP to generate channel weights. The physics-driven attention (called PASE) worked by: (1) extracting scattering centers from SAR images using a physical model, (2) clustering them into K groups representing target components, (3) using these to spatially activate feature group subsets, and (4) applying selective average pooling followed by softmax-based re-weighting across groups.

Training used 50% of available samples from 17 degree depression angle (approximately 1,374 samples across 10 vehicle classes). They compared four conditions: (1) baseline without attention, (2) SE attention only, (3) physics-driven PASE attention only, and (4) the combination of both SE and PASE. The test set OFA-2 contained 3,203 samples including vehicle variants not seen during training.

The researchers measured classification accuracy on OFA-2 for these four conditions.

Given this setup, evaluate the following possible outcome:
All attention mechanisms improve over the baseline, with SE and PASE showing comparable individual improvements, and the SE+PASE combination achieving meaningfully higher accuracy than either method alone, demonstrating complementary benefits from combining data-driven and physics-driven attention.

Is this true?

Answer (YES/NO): NO